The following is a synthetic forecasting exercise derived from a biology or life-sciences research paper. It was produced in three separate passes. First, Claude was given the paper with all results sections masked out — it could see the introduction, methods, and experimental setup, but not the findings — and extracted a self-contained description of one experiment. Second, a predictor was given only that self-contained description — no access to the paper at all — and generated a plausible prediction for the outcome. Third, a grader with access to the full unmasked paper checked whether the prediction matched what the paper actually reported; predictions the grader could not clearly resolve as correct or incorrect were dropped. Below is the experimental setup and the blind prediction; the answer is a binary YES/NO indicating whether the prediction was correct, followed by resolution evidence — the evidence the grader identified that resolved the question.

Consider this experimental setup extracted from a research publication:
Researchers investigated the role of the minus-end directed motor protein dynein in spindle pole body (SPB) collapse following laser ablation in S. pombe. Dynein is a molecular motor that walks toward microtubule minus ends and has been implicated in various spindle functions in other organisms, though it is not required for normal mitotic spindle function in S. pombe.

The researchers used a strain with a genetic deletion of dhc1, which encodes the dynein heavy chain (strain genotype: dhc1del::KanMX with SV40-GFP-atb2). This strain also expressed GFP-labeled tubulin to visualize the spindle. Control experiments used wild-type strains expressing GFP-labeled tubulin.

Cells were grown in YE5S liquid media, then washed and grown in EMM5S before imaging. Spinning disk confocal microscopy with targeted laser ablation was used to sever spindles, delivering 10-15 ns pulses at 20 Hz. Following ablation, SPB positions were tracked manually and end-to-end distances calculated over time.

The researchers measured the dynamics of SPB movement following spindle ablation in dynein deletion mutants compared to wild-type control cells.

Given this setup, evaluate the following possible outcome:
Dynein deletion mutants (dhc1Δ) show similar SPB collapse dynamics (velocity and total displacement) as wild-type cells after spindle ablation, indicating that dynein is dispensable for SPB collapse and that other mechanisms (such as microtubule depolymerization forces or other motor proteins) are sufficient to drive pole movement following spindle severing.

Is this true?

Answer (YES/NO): NO